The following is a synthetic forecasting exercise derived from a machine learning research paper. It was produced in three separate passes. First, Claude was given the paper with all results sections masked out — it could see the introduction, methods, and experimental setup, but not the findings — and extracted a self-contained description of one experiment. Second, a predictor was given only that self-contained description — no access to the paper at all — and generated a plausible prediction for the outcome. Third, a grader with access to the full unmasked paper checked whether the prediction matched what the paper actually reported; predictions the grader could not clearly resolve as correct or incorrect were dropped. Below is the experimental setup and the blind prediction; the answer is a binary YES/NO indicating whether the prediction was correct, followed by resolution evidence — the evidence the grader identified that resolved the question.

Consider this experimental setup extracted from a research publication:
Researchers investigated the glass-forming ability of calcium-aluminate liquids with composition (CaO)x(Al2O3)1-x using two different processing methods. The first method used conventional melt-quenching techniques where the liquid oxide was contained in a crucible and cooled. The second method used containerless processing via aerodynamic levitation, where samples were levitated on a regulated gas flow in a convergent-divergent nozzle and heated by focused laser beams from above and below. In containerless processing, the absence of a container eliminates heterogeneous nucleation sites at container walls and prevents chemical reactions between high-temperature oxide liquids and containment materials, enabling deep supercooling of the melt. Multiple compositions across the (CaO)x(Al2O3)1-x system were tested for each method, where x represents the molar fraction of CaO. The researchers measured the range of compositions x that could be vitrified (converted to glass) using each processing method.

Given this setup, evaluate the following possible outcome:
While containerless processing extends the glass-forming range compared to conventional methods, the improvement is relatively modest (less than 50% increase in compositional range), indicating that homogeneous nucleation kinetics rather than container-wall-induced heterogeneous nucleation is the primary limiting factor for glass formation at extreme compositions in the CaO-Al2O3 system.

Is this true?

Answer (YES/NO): NO